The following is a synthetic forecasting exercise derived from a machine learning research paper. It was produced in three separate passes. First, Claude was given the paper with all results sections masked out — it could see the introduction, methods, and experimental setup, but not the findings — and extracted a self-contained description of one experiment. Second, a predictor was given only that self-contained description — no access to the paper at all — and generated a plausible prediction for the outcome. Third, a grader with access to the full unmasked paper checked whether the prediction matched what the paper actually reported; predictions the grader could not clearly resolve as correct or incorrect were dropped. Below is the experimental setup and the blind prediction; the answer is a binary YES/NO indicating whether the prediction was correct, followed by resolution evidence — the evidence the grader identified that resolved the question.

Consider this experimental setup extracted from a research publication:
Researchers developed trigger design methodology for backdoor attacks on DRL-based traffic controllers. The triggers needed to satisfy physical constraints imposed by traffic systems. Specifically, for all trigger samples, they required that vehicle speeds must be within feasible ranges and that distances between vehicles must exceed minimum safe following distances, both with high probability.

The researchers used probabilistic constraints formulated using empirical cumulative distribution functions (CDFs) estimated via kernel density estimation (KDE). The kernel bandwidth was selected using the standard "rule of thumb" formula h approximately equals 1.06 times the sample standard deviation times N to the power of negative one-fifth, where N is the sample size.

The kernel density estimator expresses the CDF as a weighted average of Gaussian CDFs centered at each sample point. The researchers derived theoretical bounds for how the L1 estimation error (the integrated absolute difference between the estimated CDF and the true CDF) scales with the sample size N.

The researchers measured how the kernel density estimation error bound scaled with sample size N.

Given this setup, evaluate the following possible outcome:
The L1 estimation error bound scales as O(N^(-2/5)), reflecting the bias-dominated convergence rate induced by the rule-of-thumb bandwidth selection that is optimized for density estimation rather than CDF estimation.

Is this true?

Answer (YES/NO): NO